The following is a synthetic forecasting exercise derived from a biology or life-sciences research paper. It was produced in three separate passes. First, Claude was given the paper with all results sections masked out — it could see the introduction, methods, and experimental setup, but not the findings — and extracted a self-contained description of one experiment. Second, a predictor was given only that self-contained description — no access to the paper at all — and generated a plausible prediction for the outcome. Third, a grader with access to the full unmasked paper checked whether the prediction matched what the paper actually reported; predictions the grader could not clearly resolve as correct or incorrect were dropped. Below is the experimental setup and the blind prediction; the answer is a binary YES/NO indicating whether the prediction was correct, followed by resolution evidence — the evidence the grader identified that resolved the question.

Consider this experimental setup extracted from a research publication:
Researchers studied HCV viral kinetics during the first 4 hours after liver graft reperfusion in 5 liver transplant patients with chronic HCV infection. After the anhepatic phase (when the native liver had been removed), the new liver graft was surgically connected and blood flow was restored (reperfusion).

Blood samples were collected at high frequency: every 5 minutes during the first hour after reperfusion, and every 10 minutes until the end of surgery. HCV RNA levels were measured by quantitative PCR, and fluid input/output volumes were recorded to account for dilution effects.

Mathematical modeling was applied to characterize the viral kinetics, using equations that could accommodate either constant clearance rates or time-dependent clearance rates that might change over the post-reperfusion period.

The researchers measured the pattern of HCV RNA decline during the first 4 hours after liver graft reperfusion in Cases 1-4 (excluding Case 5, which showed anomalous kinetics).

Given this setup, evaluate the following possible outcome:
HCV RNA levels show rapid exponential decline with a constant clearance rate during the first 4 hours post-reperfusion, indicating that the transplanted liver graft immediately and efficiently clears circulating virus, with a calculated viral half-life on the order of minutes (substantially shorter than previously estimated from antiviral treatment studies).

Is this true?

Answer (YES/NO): NO